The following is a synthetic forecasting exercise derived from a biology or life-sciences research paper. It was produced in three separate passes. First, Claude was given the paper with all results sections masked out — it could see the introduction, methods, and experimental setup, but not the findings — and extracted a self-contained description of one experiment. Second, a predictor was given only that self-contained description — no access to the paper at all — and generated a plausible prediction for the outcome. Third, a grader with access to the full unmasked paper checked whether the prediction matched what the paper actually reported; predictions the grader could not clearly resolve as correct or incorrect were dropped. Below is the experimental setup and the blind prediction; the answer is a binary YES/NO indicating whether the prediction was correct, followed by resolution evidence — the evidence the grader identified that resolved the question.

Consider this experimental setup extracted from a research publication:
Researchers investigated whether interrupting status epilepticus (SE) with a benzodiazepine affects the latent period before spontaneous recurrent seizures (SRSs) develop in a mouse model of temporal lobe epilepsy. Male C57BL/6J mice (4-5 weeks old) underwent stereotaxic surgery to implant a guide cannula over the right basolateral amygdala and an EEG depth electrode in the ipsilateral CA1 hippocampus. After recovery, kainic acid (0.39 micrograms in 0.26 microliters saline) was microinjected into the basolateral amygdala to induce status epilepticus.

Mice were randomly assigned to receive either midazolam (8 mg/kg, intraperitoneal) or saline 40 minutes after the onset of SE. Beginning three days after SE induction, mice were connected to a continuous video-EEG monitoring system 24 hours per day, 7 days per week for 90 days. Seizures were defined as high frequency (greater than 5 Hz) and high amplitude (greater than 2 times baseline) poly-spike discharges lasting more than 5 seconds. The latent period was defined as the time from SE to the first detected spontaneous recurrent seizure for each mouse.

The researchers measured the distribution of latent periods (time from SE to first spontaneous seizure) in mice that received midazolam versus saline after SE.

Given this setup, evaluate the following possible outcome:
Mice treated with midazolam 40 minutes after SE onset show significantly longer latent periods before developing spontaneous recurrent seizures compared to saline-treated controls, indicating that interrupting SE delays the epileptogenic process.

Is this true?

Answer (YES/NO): NO